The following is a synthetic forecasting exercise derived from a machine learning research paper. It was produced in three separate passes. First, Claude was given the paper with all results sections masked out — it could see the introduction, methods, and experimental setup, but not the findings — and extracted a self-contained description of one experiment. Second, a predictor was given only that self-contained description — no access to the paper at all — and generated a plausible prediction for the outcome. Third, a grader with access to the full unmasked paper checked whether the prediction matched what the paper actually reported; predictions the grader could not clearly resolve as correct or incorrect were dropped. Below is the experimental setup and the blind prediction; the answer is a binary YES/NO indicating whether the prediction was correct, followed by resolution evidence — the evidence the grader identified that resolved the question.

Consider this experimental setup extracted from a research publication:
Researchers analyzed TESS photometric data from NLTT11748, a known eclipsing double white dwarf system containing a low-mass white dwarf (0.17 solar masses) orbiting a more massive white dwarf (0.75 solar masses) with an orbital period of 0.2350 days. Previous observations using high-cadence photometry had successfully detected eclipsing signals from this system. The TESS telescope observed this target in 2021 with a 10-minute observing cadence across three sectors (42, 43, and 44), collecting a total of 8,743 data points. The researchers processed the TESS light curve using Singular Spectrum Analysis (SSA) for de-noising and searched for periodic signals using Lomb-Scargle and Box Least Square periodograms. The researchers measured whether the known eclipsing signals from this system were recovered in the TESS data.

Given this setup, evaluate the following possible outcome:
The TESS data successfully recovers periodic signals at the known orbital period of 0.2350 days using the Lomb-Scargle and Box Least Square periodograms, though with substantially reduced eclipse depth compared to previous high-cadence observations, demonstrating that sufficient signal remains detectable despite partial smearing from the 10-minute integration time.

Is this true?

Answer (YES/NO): NO